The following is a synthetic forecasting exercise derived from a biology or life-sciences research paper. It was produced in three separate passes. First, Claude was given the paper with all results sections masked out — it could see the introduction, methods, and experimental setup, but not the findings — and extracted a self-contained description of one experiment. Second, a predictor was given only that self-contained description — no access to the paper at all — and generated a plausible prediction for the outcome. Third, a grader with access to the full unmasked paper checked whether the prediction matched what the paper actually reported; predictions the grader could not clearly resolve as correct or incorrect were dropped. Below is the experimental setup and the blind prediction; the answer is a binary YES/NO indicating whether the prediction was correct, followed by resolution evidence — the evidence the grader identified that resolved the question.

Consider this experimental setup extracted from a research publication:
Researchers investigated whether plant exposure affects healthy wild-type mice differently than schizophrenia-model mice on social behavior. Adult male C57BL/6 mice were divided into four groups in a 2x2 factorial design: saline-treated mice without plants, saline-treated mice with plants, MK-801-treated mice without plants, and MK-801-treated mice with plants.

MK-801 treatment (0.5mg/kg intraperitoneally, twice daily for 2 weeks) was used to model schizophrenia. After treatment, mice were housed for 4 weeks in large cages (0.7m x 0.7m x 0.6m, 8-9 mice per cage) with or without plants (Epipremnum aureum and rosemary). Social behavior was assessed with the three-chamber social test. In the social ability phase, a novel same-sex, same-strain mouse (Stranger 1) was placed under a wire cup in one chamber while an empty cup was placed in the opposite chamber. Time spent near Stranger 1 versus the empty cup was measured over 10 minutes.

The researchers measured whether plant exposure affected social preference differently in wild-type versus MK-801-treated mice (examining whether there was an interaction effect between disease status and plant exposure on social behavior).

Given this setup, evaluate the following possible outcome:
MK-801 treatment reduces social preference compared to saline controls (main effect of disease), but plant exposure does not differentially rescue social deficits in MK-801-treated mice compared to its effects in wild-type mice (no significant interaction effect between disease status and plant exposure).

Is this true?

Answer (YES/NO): NO